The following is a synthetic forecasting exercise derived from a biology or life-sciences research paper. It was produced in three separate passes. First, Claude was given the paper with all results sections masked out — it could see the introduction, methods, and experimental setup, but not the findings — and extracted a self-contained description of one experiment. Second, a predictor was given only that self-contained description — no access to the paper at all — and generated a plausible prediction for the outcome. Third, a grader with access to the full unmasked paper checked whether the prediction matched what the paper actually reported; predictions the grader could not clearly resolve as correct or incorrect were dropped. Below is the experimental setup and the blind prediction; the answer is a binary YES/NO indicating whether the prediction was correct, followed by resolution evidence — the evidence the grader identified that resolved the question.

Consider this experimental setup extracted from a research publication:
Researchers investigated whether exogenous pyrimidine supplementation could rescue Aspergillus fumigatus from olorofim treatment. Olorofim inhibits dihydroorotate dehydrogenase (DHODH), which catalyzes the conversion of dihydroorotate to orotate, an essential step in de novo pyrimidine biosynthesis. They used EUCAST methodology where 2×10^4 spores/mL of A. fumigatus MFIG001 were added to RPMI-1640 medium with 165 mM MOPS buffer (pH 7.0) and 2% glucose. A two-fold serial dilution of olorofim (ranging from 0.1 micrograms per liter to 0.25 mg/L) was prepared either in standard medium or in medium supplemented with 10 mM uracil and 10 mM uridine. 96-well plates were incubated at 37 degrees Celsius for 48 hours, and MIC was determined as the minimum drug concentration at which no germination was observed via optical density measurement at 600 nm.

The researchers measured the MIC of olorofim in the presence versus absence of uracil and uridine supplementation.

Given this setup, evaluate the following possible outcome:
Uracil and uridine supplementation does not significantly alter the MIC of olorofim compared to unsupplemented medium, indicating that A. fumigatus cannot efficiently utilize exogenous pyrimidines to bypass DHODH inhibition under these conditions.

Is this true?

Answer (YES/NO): NO